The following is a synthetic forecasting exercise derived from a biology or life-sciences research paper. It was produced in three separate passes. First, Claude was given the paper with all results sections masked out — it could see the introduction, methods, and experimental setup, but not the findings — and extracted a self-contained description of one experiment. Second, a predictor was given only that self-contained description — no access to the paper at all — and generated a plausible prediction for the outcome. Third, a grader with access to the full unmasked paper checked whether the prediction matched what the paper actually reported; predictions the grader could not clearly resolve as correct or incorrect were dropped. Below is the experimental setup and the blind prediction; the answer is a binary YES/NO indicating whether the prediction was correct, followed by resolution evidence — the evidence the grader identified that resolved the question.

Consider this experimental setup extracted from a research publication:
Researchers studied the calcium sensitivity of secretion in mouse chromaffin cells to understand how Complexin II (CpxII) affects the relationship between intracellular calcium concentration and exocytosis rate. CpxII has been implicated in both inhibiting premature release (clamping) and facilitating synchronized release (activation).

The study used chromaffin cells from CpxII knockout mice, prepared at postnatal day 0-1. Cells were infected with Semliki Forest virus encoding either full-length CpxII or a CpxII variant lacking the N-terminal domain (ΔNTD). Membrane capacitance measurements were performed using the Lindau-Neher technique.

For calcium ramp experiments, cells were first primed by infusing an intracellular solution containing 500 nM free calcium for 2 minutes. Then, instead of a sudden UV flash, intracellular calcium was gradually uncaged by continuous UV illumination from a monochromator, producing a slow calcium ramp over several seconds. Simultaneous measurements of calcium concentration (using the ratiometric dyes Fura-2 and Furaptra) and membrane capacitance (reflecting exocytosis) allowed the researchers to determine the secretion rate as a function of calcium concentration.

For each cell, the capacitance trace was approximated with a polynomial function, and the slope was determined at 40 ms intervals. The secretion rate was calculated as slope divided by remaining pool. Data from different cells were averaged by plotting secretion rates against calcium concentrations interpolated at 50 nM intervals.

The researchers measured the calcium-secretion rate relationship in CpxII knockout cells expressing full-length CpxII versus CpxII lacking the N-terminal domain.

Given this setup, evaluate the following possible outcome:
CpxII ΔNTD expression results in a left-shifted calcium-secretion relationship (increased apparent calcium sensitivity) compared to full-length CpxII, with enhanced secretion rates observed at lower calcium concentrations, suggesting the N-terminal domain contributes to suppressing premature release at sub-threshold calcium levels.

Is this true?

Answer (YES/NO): NO